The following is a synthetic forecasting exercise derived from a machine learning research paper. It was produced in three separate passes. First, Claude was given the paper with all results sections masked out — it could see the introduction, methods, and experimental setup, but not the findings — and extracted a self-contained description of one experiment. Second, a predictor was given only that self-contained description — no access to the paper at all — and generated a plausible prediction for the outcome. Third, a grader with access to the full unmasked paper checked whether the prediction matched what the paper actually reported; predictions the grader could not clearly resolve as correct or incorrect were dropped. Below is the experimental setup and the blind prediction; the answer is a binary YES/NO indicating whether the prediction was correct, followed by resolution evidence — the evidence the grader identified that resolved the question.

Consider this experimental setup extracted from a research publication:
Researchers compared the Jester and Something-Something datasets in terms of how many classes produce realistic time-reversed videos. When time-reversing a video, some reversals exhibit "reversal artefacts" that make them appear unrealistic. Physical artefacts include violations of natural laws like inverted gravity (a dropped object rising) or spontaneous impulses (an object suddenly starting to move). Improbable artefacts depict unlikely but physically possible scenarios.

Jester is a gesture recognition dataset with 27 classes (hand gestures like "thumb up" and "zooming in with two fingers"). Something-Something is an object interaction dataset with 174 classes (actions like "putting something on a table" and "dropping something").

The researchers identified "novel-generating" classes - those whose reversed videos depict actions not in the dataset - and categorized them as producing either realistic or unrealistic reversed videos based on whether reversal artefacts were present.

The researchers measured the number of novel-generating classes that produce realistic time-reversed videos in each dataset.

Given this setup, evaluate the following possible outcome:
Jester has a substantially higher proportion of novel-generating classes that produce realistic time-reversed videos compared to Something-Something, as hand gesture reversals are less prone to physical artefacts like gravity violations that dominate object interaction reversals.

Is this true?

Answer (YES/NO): YES